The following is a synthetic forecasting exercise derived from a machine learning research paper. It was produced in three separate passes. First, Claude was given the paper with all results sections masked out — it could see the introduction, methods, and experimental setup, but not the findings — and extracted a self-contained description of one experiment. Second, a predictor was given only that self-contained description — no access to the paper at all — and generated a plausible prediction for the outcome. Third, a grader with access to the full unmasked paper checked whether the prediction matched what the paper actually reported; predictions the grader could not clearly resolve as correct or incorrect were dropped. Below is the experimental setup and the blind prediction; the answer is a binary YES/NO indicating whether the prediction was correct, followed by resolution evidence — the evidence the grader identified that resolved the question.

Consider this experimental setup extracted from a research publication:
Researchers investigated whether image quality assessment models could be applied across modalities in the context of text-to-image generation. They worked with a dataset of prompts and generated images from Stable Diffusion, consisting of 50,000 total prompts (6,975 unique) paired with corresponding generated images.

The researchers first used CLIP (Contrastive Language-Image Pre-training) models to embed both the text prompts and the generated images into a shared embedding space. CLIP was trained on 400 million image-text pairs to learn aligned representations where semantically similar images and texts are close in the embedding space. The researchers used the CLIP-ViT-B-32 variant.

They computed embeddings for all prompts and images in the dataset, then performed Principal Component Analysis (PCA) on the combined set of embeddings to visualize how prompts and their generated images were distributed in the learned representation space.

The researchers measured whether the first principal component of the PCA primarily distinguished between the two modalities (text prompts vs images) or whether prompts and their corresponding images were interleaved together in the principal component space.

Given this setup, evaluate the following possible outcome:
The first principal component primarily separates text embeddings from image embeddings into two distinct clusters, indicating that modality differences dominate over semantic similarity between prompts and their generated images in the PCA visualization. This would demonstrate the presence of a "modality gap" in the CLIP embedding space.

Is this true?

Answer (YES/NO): YES